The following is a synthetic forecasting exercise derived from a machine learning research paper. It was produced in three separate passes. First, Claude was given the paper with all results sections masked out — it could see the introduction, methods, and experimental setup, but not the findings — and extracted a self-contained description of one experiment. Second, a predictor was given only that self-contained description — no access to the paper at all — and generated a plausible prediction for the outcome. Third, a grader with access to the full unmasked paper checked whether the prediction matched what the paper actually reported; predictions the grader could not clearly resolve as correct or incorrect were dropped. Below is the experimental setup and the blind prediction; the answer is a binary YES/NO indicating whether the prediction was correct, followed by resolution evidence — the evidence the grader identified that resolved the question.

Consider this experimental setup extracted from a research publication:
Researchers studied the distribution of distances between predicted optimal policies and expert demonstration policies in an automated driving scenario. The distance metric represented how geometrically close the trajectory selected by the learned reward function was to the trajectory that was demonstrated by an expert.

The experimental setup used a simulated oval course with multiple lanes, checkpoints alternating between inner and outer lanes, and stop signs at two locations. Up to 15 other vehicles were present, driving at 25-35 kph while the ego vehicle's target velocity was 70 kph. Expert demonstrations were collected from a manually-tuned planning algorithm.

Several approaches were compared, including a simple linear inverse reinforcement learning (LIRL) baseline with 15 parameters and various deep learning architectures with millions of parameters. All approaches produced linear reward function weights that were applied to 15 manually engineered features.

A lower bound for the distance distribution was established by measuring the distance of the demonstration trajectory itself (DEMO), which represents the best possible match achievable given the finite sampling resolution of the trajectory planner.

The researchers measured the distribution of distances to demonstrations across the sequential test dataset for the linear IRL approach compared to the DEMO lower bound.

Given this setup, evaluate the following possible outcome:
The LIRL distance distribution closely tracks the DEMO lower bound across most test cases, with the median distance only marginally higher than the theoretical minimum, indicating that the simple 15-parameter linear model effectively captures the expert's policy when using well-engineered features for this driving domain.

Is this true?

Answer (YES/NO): NO